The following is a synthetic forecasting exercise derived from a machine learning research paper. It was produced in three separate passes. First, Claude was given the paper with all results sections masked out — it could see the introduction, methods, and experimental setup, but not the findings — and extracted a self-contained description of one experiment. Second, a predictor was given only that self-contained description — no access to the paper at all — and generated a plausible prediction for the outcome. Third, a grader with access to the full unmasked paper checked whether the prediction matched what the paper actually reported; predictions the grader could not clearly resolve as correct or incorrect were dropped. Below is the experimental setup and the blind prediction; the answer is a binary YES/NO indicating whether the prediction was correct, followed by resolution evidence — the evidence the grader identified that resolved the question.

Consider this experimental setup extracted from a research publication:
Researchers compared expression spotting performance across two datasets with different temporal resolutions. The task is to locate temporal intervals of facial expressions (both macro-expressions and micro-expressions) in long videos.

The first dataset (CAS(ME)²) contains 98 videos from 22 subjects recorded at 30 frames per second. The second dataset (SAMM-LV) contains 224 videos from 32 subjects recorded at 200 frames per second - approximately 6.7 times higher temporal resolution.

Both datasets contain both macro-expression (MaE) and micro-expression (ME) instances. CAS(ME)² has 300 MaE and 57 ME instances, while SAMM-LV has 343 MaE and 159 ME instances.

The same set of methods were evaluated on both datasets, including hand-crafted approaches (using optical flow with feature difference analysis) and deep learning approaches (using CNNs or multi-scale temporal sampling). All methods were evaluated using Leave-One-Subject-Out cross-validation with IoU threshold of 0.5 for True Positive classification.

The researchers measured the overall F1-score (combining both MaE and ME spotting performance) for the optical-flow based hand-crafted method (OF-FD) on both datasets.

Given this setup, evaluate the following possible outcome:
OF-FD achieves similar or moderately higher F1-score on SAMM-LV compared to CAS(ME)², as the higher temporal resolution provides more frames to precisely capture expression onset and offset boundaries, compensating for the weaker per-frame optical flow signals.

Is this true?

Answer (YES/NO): YES